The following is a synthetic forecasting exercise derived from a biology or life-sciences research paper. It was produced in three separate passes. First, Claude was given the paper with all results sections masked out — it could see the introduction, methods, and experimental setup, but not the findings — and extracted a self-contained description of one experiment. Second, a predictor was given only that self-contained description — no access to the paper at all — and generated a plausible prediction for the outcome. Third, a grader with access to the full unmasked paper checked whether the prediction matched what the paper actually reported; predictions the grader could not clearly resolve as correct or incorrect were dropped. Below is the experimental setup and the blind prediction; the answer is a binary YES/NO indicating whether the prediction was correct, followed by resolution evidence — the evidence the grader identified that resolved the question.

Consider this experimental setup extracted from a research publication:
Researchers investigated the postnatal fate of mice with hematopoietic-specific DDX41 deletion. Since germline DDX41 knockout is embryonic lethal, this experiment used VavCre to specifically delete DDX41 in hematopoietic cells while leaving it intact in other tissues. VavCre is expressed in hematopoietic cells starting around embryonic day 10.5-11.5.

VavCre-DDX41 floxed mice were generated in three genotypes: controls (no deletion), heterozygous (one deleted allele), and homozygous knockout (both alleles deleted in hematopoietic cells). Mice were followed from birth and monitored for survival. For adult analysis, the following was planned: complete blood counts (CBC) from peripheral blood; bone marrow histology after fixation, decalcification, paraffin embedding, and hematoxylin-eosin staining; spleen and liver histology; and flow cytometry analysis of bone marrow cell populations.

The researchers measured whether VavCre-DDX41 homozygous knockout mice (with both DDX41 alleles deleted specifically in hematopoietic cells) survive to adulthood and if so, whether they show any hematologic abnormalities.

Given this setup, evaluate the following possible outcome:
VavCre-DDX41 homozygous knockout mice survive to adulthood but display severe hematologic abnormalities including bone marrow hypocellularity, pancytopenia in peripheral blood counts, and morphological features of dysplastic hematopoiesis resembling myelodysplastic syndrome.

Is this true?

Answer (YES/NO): NO